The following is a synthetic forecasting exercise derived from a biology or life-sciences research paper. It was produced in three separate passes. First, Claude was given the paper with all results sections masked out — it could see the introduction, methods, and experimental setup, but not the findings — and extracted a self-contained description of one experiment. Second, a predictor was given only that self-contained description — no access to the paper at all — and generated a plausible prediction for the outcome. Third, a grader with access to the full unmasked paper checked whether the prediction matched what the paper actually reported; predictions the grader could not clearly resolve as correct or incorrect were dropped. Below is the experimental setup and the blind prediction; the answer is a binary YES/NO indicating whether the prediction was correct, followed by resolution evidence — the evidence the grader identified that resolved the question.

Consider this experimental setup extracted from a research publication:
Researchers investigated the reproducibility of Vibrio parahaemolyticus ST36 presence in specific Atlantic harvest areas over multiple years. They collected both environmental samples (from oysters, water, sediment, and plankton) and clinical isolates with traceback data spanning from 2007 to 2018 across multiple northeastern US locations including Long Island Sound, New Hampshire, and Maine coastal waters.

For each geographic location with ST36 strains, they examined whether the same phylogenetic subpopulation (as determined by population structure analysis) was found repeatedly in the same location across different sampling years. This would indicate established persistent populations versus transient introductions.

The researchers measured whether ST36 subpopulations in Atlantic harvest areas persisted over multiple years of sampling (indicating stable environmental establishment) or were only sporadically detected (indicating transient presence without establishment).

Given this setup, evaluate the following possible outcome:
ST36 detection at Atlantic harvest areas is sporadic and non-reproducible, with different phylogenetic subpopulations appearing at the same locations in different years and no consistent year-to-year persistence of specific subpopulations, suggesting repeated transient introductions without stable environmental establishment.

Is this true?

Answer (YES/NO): NO